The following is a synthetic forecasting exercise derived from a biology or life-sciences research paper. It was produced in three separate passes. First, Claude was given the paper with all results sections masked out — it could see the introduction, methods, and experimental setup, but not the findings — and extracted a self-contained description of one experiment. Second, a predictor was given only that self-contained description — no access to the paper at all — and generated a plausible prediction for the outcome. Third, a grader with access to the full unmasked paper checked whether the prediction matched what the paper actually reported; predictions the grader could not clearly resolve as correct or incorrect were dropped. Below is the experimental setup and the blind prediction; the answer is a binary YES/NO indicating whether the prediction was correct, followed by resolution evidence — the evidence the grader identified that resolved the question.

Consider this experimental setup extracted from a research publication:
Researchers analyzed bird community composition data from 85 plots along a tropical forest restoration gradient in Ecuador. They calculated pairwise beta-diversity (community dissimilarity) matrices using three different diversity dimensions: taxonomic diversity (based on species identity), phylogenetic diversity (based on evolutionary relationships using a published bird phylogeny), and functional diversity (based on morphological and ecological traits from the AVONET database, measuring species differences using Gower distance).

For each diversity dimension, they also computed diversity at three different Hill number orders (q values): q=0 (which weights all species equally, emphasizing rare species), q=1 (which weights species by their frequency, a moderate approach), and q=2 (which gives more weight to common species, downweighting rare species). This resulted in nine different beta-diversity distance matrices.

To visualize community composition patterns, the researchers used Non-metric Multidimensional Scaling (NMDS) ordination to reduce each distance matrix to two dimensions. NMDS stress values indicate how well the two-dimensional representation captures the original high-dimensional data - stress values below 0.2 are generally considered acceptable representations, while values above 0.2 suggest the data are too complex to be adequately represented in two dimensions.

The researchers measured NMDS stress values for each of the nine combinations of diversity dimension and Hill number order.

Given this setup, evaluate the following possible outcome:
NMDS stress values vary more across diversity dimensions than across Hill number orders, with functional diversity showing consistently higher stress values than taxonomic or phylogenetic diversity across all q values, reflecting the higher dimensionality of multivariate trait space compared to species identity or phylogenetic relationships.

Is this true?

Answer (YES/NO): NO